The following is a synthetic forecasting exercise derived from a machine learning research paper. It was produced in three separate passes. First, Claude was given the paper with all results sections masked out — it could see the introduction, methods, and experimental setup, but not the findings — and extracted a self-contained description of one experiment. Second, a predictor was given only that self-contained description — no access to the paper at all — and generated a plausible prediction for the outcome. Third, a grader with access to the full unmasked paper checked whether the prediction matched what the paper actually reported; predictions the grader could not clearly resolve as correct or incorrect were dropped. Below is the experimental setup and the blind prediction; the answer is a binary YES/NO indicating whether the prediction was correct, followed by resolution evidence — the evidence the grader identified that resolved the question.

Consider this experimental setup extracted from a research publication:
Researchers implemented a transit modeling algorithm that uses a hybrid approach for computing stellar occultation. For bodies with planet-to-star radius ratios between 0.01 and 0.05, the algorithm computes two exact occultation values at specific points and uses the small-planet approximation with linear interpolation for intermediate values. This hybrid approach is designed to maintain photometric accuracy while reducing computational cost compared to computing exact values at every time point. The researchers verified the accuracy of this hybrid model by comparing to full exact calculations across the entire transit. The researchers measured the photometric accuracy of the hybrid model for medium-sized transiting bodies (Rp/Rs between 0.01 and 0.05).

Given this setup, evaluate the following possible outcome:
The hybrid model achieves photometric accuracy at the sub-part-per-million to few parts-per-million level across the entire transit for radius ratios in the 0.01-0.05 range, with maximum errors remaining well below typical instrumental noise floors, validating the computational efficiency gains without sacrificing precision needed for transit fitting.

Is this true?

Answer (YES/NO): YES